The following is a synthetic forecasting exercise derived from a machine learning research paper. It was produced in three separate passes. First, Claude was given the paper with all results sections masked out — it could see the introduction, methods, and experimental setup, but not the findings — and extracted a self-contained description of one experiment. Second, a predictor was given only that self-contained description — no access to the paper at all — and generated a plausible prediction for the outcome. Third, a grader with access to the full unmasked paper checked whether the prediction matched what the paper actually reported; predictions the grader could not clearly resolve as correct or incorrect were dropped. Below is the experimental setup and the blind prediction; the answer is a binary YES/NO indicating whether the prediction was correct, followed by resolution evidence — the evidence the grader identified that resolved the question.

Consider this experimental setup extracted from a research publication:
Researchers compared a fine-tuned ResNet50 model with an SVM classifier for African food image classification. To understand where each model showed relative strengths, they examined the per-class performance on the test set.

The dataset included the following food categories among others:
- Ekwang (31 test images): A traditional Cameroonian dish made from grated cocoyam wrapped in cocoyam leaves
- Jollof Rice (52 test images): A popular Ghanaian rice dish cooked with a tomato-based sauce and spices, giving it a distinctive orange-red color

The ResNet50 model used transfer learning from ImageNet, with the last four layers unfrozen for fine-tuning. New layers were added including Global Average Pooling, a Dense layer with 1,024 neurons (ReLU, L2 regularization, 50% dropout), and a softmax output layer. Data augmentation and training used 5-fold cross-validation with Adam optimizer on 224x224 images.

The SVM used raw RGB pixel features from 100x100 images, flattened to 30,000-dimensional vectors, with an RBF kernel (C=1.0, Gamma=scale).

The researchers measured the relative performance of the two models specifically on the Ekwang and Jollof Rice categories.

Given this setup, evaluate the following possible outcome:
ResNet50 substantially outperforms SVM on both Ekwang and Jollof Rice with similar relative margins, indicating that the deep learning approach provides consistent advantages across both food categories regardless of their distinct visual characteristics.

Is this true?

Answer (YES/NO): NO